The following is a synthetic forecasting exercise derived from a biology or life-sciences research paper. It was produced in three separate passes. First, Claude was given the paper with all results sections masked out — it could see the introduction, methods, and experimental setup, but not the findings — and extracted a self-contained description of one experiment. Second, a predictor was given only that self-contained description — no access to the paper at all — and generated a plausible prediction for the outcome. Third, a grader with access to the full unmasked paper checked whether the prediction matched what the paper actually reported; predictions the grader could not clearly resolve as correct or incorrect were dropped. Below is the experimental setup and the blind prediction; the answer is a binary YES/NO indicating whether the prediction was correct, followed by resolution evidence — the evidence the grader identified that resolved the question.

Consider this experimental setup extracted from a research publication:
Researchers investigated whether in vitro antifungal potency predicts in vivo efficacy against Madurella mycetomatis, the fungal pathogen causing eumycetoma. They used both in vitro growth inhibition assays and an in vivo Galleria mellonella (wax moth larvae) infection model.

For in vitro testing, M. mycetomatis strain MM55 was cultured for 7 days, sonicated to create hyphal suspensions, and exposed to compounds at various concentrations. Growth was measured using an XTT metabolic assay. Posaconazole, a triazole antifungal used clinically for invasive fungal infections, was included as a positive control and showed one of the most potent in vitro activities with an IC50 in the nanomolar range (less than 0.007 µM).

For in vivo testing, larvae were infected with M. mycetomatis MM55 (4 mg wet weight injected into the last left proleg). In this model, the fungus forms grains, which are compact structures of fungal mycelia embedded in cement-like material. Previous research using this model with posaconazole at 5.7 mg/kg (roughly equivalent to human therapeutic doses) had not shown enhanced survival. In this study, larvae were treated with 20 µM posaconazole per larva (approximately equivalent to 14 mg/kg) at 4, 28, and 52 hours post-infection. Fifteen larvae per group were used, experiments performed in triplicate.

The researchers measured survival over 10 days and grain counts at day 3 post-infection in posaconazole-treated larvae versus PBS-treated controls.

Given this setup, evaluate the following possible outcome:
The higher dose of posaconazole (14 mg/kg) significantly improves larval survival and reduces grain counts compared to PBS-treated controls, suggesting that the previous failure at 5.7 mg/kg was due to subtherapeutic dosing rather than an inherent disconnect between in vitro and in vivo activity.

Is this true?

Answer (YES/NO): YES